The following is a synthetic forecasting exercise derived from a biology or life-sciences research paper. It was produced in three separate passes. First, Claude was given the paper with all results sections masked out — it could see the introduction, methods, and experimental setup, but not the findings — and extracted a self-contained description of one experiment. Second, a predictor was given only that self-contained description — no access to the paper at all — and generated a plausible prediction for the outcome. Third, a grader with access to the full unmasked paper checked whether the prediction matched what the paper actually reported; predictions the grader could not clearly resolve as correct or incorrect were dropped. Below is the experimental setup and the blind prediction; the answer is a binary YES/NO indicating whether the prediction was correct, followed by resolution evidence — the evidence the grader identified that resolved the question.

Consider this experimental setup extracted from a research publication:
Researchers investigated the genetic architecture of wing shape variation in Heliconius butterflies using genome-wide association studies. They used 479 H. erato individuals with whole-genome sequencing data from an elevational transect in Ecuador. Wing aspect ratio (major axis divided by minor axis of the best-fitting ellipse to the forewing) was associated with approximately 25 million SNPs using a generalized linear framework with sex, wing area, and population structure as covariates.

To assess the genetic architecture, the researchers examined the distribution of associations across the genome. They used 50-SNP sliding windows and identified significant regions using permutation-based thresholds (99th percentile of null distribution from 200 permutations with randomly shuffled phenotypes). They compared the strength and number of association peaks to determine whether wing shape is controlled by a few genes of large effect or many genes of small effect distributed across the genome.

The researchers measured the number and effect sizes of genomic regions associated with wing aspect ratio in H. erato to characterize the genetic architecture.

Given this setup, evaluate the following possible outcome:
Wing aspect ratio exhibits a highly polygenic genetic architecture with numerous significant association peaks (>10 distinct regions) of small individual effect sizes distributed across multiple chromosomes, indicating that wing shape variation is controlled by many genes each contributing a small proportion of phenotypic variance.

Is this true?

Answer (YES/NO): YES